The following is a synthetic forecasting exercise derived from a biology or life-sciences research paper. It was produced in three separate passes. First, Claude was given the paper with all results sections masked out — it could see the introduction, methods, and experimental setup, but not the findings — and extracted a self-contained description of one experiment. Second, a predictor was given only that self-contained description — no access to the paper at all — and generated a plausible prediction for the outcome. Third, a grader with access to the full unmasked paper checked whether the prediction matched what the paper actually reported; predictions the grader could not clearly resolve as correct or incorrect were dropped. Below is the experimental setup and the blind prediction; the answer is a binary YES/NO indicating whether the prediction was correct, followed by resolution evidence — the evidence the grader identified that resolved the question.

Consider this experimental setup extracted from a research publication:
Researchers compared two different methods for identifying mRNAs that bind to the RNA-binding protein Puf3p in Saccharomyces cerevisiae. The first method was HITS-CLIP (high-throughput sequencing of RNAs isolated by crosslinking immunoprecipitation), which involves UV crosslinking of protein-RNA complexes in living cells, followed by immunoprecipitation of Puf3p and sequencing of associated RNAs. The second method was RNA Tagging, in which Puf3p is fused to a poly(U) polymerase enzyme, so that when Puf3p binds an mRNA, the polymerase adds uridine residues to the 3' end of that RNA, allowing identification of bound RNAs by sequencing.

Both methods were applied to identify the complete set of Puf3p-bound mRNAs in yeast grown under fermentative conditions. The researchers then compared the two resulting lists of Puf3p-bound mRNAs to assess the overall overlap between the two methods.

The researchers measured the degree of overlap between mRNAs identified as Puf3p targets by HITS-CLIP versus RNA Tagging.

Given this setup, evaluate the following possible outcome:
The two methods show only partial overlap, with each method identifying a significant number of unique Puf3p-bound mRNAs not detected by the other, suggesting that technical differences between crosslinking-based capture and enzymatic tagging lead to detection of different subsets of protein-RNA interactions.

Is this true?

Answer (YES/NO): YES